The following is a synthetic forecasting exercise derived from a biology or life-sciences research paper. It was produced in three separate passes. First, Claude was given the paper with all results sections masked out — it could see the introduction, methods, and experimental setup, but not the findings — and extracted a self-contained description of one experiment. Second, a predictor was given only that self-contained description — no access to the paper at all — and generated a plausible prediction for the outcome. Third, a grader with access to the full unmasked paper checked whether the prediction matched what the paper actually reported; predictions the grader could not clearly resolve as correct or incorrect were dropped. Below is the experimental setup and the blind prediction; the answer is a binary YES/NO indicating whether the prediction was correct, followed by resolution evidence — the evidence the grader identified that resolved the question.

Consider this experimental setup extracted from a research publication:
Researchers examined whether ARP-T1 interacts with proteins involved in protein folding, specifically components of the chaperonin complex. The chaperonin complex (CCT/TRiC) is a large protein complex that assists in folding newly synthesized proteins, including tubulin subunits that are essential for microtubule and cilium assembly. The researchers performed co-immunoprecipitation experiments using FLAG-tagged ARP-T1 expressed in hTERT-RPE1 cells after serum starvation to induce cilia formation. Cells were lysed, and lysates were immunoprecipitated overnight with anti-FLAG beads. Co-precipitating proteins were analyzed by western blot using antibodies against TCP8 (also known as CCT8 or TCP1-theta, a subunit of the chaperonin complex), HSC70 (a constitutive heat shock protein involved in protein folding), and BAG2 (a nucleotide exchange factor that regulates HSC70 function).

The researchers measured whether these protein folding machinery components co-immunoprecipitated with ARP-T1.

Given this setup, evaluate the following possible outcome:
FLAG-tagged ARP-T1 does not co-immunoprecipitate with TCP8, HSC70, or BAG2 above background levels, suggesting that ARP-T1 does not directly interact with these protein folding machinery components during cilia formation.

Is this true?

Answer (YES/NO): NO